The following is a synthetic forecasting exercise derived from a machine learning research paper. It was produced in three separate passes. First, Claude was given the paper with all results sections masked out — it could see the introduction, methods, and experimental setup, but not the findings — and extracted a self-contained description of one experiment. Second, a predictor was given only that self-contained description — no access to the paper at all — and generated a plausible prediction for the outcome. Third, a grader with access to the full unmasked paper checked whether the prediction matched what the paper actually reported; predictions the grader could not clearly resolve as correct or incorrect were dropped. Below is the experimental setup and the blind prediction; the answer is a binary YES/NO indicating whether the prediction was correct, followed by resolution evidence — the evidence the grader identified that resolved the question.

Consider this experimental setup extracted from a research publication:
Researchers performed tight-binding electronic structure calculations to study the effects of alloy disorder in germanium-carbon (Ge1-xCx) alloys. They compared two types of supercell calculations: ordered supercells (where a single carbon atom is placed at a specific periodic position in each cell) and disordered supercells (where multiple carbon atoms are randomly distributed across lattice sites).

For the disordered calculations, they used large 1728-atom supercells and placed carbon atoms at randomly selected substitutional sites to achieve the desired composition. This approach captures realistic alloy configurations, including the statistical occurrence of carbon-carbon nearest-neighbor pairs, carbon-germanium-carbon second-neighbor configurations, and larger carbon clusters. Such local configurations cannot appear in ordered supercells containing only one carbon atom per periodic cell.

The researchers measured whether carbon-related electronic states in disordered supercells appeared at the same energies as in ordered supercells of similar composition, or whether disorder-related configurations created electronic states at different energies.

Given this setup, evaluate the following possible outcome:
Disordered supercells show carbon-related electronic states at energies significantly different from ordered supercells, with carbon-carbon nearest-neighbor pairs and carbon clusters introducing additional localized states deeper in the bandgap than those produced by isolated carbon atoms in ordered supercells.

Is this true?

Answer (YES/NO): YES